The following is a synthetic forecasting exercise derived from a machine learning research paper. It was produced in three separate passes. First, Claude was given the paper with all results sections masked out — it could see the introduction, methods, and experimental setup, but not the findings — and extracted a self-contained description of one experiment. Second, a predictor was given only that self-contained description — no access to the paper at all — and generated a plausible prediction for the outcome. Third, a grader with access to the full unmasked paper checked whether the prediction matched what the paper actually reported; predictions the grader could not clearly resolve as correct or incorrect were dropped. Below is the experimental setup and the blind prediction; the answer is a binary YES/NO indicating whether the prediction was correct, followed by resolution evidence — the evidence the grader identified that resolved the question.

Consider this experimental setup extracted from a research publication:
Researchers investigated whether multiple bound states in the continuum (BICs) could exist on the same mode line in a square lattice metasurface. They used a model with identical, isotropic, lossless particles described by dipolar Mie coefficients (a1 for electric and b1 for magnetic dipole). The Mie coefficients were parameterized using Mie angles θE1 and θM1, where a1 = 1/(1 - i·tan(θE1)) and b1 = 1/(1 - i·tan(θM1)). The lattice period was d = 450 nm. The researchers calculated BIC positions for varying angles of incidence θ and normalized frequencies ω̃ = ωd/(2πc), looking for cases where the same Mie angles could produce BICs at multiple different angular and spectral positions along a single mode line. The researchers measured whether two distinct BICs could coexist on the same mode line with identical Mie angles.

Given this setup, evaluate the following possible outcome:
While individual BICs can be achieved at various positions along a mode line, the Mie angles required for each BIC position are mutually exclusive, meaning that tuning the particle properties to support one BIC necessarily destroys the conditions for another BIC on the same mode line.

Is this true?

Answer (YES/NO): NO